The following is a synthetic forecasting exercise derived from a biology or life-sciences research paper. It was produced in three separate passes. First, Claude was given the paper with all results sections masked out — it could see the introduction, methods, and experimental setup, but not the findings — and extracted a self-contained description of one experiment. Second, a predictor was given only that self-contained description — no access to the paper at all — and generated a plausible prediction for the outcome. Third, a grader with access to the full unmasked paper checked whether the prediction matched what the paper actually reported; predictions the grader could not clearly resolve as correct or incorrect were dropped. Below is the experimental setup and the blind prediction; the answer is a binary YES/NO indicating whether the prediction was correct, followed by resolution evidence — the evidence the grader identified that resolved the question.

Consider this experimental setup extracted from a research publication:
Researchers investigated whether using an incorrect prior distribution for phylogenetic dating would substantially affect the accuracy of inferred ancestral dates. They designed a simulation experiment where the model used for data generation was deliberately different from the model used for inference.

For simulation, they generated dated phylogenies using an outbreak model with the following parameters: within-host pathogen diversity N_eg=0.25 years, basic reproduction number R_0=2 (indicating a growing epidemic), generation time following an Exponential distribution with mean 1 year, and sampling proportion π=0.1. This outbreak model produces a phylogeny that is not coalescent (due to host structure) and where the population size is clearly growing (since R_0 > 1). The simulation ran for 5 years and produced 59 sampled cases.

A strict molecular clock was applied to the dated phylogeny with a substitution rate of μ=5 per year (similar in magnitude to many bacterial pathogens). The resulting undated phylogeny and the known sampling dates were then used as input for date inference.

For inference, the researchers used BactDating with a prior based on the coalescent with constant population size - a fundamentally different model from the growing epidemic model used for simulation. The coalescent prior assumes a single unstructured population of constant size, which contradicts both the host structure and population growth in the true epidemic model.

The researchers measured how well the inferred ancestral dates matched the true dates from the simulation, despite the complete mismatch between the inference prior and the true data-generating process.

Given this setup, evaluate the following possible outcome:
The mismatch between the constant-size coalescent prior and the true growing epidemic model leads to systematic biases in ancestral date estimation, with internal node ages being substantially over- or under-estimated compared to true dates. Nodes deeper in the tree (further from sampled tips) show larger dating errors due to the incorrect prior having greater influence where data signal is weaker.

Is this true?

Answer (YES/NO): NO